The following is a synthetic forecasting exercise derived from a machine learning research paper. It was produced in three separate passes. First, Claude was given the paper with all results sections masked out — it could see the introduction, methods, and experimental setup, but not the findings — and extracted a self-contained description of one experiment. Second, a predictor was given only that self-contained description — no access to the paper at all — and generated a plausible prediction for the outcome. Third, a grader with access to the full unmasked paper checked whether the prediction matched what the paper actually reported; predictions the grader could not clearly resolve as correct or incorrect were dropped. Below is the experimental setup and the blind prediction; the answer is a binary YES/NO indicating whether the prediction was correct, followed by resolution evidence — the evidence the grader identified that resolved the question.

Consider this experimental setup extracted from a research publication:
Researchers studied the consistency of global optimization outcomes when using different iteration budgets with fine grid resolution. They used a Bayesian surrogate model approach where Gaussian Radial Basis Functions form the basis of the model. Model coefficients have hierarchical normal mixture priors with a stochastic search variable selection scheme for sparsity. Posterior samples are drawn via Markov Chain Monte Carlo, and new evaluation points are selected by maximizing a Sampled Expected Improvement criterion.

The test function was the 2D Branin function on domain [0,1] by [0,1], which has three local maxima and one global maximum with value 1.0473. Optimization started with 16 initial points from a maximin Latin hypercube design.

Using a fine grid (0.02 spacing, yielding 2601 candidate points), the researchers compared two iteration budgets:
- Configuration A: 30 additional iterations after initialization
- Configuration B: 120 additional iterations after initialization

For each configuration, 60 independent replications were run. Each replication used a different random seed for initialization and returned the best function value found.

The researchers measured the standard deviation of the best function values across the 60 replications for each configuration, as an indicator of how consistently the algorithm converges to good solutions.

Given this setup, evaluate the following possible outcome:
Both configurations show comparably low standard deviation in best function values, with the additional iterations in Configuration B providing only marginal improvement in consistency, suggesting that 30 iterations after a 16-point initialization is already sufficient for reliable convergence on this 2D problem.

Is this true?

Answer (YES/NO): NO